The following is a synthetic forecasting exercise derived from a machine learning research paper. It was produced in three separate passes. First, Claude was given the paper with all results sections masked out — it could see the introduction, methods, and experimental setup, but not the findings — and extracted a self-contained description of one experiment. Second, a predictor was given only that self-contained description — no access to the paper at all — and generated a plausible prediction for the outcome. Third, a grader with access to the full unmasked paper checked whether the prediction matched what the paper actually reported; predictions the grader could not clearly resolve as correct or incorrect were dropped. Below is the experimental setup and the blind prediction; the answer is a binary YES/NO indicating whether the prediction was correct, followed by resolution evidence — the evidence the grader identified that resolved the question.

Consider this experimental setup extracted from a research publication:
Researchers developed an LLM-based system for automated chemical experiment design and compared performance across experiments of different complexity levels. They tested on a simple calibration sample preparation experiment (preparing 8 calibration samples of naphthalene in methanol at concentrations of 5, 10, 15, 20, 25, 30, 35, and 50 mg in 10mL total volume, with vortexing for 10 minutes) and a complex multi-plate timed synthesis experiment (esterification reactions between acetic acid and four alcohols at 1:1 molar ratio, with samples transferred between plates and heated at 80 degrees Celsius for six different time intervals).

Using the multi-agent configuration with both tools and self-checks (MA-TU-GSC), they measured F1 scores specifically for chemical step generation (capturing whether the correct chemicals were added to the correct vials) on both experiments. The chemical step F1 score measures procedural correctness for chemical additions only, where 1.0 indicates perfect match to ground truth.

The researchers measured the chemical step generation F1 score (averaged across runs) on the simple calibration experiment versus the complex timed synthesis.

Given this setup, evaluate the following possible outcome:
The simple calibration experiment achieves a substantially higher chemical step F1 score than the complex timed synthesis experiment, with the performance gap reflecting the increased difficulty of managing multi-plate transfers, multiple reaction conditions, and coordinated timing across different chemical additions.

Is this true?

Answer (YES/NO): NO